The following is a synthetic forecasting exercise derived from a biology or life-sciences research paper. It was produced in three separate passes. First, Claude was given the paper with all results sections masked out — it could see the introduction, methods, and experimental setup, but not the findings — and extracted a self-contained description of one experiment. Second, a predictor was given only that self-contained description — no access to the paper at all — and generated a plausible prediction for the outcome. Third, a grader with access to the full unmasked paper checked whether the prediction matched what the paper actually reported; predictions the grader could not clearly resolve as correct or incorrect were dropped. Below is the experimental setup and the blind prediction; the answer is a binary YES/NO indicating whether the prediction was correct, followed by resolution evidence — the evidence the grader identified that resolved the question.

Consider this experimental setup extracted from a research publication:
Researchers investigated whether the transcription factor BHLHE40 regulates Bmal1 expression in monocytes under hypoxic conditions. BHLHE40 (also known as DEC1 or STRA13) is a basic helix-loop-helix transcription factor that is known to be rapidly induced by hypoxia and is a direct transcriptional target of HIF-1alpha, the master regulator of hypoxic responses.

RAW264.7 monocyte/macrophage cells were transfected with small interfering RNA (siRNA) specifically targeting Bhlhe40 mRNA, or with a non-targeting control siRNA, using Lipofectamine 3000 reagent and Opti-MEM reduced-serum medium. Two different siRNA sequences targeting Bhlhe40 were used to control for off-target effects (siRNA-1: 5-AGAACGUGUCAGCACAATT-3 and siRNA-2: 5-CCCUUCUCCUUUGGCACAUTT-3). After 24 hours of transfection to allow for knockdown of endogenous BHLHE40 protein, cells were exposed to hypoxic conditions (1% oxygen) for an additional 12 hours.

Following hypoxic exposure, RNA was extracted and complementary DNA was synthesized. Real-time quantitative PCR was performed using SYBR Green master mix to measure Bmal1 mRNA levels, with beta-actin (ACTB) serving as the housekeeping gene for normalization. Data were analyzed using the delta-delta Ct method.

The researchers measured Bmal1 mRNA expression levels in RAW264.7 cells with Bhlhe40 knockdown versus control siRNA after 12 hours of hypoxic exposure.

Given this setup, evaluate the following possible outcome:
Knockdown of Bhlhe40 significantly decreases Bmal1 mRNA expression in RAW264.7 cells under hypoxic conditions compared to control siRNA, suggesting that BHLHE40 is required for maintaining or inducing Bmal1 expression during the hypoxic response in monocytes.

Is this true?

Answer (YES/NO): YES